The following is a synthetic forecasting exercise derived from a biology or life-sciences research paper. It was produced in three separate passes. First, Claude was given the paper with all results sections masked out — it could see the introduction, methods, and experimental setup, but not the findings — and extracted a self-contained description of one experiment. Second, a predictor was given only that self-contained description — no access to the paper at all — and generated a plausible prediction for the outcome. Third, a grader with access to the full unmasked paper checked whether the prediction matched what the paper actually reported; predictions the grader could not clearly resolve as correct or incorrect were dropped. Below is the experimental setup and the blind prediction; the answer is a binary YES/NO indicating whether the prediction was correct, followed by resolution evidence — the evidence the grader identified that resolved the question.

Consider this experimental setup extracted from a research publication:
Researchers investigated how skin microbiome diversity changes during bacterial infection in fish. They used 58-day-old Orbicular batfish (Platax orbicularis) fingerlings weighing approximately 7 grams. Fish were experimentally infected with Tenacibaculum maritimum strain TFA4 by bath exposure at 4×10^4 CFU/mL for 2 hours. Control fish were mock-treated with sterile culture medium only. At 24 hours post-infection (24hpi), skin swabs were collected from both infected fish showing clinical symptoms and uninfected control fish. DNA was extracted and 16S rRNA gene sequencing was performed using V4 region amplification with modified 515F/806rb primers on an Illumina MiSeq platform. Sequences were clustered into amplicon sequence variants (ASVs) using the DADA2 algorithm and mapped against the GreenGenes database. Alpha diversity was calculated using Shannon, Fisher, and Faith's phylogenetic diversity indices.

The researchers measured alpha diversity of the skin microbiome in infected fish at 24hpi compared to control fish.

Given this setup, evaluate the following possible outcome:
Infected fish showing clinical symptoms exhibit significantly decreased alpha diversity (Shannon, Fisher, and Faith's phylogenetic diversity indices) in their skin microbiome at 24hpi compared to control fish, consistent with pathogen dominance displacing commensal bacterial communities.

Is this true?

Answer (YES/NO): YES